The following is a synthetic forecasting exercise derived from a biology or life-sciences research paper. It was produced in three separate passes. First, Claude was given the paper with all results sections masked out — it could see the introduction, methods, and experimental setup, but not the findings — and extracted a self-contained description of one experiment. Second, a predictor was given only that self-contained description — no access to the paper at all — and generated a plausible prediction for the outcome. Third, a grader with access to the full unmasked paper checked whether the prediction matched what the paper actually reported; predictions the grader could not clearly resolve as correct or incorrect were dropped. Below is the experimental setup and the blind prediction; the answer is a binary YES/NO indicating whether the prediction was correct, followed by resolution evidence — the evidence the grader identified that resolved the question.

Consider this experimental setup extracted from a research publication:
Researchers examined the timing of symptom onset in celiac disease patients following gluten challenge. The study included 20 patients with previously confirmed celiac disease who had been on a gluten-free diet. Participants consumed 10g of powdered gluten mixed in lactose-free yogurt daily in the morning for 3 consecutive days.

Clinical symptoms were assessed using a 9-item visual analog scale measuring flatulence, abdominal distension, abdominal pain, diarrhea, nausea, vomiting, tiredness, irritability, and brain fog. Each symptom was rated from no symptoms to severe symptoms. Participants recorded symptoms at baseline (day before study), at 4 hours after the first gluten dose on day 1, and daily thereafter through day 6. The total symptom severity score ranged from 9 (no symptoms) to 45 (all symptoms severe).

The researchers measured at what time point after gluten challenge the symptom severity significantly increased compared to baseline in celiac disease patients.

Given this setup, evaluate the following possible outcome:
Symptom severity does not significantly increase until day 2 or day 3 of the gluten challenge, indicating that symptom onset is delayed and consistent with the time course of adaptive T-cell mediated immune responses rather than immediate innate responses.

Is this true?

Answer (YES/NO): NO